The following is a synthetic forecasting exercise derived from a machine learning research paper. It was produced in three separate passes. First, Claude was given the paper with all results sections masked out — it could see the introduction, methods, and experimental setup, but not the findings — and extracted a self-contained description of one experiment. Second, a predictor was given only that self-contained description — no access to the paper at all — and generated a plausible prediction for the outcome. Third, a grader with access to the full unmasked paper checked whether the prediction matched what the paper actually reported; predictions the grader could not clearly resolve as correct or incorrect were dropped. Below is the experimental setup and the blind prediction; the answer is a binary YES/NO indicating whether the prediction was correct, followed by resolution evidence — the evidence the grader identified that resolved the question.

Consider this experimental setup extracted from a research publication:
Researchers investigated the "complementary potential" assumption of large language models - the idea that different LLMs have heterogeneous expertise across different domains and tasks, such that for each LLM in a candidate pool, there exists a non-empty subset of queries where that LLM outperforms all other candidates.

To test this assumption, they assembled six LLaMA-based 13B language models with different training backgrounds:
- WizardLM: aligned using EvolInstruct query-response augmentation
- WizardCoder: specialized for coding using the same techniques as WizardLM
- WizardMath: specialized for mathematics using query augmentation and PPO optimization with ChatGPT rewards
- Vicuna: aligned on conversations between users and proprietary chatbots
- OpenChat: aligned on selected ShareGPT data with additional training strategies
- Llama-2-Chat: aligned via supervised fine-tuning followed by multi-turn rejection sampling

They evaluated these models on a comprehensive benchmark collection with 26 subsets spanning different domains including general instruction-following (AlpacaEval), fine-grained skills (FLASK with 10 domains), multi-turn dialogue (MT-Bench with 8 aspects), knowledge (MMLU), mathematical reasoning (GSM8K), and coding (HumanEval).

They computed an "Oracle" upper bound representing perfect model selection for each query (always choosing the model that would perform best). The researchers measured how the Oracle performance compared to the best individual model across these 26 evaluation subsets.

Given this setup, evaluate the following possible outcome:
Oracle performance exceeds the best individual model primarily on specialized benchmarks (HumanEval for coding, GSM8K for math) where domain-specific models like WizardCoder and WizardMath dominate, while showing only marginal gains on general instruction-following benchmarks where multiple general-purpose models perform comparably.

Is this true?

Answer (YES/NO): NO